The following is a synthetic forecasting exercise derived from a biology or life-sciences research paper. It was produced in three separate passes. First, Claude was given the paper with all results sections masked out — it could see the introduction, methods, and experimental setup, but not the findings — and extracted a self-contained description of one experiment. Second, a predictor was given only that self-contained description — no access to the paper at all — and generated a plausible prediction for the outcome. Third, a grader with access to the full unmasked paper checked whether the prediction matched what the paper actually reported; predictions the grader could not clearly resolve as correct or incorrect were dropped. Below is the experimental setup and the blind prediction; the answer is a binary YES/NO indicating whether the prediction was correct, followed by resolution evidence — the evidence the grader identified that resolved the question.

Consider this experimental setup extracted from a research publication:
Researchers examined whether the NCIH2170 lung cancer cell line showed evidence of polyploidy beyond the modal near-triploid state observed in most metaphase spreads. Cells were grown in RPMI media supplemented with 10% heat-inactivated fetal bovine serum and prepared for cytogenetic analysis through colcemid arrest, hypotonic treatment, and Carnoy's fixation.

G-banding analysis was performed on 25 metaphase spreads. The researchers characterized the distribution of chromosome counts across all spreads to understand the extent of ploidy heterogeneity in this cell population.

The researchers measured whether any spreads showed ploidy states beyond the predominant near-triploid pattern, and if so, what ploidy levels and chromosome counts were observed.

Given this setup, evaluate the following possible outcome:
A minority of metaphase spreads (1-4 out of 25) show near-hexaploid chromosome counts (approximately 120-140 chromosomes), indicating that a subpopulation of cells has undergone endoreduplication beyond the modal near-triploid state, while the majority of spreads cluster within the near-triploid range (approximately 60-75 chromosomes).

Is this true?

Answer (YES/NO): YES